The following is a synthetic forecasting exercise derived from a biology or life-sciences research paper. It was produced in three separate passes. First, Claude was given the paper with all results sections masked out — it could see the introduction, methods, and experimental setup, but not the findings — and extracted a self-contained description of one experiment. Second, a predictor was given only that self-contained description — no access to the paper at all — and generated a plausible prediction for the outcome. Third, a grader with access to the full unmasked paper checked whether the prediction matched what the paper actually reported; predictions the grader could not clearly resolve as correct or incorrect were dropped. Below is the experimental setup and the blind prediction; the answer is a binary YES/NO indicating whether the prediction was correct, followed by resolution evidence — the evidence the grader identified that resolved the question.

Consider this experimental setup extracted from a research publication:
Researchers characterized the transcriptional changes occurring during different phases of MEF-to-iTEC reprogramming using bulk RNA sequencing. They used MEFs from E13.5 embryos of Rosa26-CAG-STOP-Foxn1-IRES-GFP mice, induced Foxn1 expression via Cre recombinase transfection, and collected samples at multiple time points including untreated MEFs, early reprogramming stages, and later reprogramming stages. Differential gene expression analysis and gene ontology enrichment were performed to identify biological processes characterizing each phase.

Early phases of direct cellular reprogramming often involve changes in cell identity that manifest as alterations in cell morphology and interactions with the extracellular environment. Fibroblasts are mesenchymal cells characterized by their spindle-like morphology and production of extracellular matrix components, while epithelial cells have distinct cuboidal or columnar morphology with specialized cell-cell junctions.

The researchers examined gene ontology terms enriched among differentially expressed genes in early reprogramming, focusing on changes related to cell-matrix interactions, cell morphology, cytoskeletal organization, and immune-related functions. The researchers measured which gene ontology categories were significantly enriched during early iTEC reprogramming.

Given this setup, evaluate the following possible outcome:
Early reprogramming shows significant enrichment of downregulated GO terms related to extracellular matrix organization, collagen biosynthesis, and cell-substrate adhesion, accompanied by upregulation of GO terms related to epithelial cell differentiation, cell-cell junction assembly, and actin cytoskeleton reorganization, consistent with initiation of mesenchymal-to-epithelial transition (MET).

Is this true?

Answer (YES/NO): NO